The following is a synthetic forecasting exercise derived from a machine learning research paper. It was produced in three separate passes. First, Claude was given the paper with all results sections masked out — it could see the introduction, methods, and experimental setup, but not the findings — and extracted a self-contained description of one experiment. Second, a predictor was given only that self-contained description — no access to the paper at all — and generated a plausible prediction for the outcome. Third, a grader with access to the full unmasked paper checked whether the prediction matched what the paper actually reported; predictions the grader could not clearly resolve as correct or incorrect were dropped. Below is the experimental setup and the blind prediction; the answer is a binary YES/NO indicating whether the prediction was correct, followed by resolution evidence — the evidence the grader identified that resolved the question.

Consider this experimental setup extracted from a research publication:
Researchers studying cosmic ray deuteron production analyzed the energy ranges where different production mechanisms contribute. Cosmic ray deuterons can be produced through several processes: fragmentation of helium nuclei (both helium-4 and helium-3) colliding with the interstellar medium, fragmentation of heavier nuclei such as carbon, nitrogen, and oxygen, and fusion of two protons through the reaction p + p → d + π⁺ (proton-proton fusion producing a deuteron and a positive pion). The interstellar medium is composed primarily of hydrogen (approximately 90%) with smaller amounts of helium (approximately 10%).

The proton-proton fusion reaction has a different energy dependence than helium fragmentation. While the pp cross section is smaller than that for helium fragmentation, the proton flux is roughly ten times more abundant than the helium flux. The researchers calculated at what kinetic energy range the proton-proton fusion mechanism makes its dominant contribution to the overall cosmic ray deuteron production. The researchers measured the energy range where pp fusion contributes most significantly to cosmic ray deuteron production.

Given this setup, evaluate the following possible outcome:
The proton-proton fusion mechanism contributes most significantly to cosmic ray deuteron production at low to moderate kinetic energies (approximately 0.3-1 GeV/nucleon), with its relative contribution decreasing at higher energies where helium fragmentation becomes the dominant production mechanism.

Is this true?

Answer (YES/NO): NO